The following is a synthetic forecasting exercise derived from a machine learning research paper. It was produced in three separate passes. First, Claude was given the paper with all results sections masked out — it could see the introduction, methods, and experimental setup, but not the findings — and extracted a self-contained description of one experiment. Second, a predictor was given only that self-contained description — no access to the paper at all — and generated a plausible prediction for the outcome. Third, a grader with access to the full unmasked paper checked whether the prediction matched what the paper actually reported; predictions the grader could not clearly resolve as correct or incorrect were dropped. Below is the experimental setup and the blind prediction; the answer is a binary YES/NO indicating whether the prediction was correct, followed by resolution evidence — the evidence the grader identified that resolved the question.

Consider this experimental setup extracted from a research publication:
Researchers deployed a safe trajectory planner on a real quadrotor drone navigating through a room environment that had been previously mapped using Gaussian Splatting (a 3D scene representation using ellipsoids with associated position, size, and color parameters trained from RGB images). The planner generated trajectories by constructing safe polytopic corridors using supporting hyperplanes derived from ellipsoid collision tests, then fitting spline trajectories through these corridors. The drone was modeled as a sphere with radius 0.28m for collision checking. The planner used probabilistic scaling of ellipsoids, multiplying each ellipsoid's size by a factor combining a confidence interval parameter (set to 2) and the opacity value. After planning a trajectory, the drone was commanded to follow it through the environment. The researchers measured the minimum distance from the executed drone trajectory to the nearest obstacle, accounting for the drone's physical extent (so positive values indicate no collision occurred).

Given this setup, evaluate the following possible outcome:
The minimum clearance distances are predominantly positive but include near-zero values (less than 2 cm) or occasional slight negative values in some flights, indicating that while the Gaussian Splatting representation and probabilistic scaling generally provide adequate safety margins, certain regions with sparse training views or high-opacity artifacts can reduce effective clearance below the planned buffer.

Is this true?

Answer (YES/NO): NO